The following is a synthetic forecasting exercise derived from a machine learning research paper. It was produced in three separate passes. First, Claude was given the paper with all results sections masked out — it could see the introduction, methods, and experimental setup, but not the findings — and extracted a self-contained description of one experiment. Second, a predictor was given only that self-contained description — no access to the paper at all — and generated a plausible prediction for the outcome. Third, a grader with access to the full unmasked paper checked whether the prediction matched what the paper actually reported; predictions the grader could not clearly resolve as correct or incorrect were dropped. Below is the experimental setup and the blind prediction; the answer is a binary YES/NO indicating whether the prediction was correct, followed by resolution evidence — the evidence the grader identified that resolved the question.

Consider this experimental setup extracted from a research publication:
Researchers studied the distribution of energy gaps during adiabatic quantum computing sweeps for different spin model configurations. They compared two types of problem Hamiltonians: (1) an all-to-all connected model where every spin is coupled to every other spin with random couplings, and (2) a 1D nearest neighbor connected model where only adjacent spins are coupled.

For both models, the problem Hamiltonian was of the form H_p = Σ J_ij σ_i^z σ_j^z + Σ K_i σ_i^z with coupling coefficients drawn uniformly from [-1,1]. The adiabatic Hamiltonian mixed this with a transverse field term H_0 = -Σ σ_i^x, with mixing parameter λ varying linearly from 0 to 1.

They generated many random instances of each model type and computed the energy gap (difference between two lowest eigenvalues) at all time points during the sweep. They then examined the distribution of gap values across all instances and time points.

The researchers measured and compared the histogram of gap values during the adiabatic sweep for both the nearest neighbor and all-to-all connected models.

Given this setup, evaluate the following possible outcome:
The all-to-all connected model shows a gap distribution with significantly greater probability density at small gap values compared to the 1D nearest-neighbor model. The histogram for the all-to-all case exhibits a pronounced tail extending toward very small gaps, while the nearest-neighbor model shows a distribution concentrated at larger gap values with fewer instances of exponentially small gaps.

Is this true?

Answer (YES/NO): NO